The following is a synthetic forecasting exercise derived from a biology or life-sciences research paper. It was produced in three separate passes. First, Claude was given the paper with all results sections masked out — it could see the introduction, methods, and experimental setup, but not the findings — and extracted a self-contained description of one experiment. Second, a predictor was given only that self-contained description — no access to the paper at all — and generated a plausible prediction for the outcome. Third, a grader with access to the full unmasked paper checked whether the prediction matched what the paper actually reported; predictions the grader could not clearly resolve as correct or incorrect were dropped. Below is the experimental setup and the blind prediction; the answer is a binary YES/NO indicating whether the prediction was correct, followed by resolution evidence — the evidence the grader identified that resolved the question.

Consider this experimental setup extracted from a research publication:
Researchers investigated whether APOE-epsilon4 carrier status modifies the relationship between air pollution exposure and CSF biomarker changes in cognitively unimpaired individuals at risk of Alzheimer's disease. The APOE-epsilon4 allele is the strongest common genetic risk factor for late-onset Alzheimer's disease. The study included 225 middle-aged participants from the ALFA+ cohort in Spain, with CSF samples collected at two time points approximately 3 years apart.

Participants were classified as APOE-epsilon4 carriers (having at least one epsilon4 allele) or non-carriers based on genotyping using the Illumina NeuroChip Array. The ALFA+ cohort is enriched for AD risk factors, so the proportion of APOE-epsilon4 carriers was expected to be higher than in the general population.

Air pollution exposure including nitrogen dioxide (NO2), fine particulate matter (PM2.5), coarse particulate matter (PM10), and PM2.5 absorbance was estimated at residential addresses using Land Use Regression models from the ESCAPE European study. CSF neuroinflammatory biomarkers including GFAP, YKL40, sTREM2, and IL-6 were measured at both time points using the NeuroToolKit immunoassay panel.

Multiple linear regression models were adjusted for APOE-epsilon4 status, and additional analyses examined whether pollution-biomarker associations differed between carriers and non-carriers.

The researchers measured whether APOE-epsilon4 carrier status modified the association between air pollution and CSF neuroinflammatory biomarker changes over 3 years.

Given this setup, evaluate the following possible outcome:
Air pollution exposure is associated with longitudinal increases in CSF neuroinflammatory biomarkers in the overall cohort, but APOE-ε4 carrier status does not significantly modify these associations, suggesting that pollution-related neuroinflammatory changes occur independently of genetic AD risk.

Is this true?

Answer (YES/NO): YES